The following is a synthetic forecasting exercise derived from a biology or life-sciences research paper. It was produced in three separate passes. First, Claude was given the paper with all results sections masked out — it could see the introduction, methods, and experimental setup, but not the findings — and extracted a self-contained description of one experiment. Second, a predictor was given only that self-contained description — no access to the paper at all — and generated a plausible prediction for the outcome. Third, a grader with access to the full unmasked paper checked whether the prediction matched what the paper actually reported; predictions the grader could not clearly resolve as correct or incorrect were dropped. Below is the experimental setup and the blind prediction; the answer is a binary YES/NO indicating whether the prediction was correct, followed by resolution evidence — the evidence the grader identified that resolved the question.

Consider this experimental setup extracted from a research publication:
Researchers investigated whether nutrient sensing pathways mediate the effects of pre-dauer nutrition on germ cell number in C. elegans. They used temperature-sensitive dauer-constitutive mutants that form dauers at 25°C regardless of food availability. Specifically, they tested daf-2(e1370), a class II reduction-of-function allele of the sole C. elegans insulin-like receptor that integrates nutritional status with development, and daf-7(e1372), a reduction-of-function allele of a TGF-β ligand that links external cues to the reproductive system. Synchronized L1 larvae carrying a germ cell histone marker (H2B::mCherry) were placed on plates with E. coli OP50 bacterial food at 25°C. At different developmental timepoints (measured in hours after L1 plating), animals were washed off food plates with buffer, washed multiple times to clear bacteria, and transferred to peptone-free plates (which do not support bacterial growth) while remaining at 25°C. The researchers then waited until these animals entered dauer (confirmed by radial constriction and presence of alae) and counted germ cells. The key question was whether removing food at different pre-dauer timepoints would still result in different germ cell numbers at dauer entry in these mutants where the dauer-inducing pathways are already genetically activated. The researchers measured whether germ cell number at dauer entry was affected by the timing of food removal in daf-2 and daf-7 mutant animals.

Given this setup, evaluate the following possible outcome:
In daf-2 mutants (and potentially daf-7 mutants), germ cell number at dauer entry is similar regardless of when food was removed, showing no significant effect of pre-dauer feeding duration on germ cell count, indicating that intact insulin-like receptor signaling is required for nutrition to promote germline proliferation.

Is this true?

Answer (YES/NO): NO